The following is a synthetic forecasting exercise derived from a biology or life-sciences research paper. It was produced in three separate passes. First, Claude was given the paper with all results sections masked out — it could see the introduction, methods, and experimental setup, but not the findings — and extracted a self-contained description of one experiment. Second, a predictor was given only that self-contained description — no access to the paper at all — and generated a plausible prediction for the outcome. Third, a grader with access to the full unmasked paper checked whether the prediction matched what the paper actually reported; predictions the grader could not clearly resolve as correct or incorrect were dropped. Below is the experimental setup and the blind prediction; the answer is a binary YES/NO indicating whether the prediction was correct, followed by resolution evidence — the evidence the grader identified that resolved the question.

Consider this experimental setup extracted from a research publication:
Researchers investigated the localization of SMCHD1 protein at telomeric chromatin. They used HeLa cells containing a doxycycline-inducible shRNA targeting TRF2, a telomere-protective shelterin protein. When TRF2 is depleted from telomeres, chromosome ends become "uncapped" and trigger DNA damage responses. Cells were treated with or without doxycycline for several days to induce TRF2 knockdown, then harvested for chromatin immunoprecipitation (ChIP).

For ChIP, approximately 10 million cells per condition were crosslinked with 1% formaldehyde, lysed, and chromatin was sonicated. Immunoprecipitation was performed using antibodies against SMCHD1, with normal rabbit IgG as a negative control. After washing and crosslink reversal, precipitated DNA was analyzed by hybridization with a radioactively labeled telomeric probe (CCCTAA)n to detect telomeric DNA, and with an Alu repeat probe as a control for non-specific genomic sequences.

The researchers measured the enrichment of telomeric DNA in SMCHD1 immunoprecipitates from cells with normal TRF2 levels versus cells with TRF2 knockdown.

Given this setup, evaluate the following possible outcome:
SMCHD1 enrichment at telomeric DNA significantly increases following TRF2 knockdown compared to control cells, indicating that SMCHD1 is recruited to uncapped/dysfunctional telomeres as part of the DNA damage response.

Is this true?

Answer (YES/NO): YES